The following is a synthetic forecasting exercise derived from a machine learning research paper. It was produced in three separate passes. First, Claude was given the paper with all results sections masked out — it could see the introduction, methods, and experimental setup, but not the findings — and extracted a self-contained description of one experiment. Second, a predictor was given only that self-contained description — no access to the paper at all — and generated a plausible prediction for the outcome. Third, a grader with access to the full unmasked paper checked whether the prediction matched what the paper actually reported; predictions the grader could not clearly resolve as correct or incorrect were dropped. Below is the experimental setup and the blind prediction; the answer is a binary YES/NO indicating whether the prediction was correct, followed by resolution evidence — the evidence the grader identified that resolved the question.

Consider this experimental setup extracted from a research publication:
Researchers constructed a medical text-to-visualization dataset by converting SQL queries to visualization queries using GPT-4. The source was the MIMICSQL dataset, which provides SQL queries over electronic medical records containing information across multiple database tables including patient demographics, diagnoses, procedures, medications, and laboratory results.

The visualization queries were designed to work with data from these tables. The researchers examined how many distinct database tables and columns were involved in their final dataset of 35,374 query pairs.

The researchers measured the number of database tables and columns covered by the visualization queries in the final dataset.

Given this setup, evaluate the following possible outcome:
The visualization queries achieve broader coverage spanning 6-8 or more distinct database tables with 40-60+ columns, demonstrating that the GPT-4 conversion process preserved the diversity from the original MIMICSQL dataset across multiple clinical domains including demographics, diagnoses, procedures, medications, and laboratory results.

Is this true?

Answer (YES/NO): NO